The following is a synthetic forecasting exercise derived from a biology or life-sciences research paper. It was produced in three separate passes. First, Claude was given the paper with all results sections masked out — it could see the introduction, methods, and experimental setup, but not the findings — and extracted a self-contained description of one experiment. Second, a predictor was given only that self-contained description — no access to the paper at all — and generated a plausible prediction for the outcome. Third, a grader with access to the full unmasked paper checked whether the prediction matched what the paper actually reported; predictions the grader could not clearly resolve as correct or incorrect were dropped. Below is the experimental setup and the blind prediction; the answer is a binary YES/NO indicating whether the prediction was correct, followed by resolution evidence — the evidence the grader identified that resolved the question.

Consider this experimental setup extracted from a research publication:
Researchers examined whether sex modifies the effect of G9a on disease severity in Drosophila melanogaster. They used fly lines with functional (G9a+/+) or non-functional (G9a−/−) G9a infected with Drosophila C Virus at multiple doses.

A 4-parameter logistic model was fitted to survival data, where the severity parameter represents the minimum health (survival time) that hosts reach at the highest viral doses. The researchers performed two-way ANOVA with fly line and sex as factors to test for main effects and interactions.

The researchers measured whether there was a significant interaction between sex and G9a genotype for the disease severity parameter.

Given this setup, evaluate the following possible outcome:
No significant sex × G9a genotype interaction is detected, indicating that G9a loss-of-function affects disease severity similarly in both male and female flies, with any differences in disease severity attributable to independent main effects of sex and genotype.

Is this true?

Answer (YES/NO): NO